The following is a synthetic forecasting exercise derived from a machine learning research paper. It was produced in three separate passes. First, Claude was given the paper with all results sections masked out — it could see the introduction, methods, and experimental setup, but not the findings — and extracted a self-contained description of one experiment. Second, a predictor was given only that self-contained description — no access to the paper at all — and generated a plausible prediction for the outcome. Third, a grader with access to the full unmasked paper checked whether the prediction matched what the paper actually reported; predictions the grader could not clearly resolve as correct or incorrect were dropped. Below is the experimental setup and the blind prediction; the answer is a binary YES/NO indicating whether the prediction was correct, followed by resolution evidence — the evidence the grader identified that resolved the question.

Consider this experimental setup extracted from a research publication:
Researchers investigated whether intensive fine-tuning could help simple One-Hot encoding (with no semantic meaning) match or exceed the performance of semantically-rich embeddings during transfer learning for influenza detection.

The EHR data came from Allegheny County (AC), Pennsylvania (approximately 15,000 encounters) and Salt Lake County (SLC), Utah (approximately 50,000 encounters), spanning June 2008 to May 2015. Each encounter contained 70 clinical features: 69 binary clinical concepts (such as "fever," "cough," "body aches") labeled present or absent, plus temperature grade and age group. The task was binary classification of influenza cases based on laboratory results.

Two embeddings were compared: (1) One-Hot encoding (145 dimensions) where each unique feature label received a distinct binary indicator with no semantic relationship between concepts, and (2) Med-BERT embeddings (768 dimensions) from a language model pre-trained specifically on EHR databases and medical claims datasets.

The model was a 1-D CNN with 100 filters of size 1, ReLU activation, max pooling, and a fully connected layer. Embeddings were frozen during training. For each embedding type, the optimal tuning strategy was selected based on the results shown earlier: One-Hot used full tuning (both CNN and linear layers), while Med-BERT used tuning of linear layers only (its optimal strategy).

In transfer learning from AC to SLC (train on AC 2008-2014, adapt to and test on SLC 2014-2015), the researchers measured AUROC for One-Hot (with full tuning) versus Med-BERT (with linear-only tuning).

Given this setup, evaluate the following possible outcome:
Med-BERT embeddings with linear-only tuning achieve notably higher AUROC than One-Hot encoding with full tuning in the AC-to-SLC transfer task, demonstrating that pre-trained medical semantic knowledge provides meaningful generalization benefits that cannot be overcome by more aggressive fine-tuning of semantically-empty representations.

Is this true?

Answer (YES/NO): NO